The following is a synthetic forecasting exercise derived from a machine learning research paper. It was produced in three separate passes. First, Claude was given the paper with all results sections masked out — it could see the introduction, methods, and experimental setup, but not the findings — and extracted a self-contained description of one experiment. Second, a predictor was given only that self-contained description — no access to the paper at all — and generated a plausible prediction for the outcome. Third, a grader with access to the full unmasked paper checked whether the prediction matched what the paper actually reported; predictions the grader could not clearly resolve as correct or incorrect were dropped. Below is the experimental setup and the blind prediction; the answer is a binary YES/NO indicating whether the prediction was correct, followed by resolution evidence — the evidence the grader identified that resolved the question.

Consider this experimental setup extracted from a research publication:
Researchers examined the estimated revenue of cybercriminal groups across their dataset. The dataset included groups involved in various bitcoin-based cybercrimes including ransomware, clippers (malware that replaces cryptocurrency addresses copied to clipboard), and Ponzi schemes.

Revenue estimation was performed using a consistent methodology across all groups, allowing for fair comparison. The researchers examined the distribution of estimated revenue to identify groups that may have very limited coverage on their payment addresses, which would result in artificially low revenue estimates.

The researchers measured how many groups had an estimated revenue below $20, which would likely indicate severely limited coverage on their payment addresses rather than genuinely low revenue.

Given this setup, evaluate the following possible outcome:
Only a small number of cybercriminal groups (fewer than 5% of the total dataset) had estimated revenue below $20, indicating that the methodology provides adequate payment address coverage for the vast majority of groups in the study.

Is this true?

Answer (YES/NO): NO